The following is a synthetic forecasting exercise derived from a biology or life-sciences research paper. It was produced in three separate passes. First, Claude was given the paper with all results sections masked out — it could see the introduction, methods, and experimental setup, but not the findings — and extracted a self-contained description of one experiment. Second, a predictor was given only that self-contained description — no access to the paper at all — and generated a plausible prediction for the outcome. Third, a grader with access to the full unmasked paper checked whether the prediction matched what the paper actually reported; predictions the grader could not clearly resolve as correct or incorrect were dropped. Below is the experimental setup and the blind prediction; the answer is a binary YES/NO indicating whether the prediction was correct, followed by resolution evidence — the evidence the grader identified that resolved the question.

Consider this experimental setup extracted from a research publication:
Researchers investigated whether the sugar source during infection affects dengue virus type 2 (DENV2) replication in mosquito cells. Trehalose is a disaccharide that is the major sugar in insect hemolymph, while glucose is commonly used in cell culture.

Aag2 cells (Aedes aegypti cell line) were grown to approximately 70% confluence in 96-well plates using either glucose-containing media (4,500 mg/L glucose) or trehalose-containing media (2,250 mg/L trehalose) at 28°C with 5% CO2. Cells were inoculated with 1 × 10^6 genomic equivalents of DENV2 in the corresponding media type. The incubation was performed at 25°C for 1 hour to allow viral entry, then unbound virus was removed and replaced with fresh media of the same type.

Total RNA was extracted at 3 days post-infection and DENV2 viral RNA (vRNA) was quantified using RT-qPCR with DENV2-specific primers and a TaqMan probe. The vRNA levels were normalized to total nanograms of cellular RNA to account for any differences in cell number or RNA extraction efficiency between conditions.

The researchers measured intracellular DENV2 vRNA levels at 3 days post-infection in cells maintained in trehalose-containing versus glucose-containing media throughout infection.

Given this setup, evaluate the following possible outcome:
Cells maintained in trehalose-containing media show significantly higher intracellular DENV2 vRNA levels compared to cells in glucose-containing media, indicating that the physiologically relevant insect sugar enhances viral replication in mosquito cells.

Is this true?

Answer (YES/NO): YES